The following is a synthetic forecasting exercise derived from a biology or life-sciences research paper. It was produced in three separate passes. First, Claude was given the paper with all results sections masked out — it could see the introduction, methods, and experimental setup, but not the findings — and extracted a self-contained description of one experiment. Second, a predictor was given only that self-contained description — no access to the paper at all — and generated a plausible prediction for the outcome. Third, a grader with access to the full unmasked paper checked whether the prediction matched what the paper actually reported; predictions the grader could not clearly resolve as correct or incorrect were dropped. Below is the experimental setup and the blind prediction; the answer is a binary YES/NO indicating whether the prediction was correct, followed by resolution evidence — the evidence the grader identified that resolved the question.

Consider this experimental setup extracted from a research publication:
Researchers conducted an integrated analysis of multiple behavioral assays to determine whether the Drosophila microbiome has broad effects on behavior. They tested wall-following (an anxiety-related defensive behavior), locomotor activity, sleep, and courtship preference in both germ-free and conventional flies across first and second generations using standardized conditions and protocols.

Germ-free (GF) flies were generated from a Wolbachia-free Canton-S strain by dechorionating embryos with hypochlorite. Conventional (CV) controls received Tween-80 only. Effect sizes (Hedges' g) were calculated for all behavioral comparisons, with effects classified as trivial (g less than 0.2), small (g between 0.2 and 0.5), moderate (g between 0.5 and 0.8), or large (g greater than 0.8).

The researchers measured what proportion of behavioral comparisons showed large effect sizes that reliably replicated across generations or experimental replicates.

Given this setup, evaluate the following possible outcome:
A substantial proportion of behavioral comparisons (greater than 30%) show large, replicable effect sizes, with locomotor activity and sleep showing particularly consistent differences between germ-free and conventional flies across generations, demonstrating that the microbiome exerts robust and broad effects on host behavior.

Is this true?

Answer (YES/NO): NO